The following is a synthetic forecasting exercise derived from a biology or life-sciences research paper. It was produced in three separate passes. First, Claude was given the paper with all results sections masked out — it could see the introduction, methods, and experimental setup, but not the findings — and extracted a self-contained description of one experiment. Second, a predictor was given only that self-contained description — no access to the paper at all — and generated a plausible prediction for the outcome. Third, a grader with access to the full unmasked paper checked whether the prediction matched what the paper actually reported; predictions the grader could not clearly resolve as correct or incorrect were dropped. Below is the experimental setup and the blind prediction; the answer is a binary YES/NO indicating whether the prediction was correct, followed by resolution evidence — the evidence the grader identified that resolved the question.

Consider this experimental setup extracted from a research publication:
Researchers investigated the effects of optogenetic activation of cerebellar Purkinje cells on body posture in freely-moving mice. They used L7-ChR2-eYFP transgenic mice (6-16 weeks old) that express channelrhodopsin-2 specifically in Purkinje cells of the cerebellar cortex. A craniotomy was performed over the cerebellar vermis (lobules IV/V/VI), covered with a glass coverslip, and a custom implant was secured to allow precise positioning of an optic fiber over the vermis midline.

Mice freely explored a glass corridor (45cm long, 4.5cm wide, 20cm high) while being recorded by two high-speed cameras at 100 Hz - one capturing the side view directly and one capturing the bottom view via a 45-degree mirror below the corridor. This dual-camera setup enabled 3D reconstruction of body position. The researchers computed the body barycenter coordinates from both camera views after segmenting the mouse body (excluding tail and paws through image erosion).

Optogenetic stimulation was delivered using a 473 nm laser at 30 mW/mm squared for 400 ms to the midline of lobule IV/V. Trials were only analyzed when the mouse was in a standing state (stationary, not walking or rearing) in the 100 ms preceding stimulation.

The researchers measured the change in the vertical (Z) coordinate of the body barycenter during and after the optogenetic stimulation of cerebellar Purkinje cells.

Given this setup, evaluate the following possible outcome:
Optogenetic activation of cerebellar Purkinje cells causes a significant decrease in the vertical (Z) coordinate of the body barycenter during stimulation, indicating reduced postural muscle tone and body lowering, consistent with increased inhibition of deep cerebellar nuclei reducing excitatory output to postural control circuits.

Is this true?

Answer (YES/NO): YES